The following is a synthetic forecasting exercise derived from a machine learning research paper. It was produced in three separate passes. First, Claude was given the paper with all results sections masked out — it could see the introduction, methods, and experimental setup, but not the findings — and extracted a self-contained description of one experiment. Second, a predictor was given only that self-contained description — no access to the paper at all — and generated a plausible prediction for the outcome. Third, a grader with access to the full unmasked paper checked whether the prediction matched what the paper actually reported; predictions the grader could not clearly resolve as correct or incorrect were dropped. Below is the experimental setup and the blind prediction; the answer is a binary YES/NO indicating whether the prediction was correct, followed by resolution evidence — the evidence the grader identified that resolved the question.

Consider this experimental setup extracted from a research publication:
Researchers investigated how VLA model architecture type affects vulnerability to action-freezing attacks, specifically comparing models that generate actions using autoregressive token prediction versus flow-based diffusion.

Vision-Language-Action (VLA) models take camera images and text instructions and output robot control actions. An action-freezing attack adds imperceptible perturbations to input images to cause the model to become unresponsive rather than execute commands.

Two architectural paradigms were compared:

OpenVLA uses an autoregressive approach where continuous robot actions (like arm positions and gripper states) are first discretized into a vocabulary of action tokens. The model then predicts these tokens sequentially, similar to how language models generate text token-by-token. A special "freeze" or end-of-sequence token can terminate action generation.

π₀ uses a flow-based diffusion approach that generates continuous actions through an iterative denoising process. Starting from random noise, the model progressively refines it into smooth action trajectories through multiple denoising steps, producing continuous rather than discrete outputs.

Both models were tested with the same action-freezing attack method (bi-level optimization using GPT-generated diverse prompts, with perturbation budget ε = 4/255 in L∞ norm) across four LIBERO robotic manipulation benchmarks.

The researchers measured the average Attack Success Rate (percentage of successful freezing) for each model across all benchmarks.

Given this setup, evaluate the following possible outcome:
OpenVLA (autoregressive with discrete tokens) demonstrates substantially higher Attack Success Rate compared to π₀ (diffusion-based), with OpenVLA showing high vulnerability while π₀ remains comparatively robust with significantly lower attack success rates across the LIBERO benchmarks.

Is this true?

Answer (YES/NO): YES